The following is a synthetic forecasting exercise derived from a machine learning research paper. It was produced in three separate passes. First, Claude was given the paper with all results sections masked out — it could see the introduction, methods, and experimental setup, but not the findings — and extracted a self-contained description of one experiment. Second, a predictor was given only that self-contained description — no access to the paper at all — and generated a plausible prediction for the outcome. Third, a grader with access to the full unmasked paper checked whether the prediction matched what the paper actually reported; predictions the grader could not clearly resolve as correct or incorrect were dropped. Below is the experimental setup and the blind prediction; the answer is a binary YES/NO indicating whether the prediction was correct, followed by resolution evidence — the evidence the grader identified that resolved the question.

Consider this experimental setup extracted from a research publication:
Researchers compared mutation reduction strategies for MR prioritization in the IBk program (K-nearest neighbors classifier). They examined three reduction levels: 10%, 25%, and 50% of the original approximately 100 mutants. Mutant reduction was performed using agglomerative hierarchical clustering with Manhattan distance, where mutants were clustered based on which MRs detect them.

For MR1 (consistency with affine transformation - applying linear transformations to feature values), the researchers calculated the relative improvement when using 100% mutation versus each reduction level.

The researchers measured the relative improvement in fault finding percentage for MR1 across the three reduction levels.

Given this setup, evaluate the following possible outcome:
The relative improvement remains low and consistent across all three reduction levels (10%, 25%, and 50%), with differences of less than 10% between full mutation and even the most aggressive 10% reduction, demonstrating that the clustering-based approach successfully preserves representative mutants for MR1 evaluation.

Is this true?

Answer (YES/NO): NO